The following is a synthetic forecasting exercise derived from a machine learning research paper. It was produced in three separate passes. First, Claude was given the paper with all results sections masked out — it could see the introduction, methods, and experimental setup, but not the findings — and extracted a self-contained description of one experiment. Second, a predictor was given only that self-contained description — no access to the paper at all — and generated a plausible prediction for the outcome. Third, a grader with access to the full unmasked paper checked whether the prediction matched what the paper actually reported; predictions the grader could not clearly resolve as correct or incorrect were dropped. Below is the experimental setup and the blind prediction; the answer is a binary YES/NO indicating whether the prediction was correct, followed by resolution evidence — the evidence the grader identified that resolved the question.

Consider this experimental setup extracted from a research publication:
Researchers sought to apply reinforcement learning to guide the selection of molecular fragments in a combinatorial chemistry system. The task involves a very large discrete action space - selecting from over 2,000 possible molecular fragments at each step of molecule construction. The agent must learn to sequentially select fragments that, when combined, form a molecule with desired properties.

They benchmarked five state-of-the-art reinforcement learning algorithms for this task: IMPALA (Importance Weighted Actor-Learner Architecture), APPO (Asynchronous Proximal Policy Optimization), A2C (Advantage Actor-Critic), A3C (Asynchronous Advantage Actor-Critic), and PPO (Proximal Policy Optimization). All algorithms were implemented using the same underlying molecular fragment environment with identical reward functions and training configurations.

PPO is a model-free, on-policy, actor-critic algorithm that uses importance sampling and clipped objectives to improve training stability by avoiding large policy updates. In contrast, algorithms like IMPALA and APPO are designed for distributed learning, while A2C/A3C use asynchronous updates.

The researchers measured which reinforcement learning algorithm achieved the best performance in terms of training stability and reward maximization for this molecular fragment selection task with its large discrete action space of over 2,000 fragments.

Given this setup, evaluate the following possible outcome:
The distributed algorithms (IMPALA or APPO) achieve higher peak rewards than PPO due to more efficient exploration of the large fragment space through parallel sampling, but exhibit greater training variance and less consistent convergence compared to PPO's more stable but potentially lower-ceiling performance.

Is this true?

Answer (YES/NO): NO